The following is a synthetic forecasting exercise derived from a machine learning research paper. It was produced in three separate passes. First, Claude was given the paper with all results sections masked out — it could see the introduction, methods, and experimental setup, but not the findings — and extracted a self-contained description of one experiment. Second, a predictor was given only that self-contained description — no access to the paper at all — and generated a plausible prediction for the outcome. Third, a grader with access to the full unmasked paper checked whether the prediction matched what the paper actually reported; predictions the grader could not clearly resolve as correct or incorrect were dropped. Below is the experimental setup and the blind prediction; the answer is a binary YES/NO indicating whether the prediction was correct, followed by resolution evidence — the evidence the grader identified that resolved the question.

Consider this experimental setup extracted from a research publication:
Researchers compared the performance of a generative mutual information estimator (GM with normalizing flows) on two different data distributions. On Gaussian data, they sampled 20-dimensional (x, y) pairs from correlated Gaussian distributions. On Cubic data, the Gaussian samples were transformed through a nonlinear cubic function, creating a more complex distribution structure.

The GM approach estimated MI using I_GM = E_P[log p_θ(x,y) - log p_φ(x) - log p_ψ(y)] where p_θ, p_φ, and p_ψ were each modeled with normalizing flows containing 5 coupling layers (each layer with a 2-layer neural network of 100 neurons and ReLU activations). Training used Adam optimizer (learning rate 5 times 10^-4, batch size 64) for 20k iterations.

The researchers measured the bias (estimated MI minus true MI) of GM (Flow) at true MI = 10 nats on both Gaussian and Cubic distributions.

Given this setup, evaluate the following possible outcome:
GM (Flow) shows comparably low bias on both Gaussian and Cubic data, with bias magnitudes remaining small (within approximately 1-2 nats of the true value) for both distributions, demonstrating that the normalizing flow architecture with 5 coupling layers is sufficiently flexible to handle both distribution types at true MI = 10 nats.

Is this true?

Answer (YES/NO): NO